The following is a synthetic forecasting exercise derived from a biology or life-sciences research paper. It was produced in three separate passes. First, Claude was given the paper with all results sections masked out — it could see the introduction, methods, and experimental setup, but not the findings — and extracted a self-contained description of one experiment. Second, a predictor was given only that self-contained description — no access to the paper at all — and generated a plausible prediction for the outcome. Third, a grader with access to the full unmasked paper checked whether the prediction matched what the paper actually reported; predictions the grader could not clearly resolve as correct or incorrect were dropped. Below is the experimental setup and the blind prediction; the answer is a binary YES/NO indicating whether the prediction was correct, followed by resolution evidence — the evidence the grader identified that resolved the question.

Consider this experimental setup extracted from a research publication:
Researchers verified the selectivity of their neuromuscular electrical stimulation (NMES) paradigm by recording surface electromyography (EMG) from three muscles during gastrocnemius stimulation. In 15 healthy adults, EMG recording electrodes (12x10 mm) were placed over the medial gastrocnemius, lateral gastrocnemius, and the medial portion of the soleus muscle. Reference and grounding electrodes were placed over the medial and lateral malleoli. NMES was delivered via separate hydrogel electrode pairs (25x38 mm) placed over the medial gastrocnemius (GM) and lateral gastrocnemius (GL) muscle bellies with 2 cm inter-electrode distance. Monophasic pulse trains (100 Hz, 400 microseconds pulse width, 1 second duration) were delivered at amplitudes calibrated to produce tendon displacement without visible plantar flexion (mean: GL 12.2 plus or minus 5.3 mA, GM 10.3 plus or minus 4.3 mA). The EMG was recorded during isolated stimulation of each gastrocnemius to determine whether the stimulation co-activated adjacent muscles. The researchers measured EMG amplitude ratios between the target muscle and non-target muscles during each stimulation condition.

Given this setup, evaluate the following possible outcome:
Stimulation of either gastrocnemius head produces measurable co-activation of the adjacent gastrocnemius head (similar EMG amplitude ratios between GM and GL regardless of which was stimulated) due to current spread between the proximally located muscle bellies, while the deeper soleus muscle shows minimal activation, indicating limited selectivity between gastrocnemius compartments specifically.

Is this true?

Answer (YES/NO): NO